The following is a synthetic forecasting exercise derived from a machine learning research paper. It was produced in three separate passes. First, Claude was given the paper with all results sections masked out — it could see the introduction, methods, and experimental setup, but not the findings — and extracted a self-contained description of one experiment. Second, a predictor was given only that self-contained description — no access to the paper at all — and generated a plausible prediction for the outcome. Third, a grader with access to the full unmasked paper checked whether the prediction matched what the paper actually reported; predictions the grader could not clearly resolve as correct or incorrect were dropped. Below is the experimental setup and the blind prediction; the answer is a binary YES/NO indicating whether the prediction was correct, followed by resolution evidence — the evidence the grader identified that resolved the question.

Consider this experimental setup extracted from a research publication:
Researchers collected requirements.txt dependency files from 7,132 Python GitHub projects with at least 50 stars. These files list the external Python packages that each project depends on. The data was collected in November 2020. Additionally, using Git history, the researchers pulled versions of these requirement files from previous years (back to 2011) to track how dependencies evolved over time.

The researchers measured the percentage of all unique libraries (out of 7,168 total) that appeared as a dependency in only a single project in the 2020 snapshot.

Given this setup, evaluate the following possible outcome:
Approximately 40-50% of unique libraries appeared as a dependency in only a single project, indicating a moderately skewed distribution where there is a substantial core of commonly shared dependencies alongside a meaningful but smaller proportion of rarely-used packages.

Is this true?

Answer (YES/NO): NO